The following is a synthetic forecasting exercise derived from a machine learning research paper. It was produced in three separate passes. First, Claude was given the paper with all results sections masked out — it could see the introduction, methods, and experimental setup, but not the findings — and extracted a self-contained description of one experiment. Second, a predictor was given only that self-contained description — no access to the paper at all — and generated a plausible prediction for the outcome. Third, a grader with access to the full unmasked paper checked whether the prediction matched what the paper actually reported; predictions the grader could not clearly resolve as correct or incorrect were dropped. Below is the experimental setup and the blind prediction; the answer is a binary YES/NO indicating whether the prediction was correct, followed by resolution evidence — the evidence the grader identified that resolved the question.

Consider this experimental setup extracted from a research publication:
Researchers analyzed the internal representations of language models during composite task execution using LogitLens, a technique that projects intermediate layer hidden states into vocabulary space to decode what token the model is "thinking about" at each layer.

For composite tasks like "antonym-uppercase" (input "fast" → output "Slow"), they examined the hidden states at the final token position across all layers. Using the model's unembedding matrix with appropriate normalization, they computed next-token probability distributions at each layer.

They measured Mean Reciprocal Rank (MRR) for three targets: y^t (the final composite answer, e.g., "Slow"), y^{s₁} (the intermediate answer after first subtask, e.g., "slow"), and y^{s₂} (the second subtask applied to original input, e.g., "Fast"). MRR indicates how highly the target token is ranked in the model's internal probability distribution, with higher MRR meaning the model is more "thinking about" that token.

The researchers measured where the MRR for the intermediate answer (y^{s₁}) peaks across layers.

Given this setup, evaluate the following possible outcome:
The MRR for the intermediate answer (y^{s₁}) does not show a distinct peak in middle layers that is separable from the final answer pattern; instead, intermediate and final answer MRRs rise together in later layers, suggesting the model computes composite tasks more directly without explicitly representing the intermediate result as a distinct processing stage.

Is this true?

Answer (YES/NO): NO